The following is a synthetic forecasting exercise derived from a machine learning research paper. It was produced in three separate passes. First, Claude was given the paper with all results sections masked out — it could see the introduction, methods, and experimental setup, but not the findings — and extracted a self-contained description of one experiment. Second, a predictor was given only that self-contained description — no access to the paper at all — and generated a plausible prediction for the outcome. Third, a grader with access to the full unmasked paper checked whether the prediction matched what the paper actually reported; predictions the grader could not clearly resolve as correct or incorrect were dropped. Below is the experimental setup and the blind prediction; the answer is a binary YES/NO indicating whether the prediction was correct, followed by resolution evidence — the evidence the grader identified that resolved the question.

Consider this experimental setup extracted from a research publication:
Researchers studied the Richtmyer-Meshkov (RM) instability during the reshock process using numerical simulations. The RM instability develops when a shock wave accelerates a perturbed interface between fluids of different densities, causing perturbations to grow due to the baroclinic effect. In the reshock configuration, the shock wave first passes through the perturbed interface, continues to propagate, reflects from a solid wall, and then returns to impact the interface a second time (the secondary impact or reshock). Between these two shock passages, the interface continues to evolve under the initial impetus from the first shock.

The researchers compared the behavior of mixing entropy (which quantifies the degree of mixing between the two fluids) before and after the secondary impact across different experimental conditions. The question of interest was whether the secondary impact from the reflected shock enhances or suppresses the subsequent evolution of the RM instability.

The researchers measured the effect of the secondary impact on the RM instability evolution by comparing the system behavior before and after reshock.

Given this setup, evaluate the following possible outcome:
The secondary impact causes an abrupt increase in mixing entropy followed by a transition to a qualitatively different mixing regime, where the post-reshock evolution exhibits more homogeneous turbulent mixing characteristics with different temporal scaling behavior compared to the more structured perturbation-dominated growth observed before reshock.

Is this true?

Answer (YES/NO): NO